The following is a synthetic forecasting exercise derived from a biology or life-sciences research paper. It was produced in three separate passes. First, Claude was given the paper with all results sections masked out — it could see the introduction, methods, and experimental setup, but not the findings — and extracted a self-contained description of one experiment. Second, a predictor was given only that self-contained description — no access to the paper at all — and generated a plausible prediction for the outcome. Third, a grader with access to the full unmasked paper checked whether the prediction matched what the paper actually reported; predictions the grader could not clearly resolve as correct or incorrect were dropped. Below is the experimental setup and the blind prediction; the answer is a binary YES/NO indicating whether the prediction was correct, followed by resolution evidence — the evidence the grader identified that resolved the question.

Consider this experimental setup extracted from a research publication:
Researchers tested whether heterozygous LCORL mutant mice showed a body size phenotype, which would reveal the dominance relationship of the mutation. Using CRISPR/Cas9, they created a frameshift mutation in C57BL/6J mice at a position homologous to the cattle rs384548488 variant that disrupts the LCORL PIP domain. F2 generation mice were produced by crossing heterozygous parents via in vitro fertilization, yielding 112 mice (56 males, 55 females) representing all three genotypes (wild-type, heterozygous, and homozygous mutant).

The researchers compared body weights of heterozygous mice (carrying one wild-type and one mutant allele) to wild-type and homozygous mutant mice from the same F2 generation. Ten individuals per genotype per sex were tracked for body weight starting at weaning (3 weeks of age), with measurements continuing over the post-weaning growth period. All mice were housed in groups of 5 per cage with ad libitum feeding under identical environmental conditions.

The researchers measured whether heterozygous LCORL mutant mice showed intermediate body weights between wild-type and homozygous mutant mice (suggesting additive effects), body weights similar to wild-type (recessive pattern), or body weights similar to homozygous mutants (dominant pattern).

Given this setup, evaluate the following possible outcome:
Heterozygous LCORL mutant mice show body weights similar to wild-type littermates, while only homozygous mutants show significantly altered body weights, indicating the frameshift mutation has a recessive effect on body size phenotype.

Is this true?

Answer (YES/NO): NO